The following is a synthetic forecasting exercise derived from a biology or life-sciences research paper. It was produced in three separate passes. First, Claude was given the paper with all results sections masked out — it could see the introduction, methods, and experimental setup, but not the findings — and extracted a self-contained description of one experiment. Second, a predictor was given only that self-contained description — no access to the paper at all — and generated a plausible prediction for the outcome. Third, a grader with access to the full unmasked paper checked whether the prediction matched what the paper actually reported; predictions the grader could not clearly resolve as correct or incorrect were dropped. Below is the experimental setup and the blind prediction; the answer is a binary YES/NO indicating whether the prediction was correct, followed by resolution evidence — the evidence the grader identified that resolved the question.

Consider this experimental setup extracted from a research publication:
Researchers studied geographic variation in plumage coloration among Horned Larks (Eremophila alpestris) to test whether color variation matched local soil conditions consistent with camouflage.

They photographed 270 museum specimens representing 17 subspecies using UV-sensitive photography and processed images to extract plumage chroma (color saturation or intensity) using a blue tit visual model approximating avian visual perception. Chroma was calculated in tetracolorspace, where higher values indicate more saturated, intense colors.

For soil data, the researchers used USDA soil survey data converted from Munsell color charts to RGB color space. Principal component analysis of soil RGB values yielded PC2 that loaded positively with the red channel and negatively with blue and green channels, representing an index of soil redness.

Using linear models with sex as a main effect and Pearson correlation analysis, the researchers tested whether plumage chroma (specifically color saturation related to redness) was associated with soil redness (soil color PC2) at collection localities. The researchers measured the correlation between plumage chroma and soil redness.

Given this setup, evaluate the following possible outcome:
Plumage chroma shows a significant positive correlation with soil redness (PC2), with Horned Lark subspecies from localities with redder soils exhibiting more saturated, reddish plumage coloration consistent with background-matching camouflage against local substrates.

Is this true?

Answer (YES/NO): YES